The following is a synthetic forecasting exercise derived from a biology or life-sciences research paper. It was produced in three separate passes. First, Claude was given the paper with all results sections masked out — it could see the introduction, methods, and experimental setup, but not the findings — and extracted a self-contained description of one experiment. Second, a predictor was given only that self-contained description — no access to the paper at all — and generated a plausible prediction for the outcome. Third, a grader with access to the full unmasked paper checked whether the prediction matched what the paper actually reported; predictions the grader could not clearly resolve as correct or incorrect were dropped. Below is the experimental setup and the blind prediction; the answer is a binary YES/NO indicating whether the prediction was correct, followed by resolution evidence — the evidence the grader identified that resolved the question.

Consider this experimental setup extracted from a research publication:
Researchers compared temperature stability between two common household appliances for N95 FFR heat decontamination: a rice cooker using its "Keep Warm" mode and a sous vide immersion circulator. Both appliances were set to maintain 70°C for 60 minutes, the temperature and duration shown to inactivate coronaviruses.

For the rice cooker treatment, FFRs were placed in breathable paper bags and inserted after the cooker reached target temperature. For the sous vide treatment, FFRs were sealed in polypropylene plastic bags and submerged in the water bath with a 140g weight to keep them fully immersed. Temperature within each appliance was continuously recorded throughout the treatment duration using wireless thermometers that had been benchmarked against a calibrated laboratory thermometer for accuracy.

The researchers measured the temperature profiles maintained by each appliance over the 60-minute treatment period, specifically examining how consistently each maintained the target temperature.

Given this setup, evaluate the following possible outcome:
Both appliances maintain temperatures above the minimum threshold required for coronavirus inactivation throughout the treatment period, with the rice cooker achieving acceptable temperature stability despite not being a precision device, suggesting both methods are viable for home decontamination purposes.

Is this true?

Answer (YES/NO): NO